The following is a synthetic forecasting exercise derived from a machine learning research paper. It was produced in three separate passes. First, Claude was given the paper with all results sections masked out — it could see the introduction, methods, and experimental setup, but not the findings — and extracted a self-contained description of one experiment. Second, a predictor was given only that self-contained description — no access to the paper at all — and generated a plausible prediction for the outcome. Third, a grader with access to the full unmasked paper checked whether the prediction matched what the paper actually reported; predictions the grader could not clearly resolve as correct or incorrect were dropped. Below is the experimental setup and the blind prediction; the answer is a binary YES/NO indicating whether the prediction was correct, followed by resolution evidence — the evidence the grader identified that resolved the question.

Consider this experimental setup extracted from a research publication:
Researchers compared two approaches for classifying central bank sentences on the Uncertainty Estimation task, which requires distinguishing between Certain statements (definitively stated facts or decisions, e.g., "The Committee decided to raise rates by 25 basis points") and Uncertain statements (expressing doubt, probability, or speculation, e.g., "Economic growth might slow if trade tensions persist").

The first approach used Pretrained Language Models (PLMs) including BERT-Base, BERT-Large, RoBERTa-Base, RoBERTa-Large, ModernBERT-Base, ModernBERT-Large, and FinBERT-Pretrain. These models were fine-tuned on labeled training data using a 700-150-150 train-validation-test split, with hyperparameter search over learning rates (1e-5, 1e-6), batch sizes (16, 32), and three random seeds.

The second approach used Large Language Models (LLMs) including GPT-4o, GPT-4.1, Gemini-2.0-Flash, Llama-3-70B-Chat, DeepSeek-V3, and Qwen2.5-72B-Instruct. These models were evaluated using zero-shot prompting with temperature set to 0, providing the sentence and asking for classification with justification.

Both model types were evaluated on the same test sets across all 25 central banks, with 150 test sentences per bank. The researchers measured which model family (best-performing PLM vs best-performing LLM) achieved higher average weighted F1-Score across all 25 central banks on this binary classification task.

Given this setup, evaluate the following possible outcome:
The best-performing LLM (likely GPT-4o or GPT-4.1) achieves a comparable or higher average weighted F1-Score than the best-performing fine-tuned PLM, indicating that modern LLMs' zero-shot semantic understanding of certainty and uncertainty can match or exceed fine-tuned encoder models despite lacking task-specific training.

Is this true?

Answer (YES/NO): NO